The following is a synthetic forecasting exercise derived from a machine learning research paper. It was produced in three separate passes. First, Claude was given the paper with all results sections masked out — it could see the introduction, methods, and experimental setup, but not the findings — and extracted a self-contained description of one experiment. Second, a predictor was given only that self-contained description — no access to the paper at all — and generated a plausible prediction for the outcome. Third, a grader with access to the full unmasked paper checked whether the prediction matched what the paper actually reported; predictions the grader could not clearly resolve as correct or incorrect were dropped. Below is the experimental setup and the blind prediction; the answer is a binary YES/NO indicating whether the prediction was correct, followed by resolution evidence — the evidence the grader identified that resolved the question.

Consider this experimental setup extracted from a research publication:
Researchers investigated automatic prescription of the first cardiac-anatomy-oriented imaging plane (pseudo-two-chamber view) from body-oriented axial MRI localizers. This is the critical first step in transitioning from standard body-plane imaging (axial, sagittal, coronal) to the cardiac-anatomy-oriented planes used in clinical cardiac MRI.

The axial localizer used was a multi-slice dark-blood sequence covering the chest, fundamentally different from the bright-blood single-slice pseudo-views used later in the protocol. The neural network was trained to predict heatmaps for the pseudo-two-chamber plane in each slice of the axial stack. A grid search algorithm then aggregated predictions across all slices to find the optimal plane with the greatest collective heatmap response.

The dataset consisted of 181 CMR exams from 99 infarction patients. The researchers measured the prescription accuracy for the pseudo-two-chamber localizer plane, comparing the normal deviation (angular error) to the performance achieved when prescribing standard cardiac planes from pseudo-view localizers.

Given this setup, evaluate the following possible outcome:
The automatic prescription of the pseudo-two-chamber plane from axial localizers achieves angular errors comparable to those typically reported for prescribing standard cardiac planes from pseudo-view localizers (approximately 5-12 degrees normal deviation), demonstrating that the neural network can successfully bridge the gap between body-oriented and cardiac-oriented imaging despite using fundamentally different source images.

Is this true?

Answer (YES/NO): YES